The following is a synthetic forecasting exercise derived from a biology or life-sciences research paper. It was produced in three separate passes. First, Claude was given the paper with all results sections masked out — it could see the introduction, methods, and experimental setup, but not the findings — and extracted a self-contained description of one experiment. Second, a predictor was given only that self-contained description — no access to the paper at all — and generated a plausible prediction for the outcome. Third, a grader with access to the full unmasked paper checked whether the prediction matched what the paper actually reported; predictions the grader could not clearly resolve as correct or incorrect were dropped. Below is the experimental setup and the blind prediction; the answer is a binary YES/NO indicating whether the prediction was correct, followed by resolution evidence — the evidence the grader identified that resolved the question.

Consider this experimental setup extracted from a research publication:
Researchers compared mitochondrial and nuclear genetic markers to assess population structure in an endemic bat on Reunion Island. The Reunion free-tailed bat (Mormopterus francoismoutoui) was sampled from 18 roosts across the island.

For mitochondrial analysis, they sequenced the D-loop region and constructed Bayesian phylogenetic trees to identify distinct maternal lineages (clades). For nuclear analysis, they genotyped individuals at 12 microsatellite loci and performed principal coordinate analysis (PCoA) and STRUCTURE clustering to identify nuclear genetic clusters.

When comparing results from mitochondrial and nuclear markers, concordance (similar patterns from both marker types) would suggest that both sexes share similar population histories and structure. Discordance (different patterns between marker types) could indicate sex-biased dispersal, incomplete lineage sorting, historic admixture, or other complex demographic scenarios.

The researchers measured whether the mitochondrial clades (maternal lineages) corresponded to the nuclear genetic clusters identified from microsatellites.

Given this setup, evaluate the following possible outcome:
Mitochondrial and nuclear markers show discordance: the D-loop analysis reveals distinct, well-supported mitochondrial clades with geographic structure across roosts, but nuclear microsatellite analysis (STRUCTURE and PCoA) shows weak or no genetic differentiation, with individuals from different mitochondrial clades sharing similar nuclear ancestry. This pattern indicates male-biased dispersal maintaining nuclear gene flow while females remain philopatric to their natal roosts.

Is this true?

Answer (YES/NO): NO